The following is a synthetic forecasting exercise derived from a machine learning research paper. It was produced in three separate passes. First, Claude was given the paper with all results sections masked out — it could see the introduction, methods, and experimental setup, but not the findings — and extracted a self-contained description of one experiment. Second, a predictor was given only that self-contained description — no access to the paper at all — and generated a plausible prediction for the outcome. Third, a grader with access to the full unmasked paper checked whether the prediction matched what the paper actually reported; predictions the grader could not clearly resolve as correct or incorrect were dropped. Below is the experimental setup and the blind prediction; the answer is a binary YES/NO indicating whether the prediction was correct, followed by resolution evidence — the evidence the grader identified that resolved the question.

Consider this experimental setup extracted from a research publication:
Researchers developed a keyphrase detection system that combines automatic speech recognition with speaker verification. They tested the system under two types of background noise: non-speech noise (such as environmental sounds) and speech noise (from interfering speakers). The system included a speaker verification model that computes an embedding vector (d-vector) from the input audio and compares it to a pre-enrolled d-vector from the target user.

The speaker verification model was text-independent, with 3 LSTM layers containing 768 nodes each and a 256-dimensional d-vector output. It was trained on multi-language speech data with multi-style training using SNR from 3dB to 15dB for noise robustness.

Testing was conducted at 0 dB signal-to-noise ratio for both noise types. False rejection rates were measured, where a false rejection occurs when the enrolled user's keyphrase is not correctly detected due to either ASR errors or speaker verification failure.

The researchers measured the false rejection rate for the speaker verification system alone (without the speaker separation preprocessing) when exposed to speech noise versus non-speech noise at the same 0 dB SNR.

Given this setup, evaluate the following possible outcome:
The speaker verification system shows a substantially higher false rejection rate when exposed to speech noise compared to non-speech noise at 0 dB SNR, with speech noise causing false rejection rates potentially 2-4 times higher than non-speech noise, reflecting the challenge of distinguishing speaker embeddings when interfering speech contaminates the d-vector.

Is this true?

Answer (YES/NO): NO